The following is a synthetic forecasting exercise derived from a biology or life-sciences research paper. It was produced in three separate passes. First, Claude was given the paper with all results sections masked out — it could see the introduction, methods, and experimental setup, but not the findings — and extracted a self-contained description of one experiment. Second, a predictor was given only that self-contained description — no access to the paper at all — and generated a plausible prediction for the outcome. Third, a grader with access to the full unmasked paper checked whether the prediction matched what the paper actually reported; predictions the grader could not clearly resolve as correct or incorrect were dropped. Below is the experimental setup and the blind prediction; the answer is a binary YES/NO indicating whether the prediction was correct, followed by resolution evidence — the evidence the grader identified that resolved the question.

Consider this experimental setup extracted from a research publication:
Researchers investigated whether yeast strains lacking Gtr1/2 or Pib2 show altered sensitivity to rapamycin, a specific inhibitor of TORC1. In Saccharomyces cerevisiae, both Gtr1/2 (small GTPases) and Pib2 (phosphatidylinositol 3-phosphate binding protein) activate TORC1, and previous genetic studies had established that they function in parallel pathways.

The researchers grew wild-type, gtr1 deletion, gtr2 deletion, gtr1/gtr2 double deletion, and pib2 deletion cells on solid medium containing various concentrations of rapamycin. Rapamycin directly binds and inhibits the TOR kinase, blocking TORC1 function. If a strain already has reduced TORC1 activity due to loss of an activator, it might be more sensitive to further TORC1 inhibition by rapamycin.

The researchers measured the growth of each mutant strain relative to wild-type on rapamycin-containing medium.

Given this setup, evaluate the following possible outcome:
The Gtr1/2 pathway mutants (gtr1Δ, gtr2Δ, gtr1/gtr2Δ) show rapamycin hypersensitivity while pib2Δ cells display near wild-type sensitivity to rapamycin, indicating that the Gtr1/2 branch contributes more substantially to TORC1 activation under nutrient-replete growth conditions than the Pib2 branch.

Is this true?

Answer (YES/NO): NO